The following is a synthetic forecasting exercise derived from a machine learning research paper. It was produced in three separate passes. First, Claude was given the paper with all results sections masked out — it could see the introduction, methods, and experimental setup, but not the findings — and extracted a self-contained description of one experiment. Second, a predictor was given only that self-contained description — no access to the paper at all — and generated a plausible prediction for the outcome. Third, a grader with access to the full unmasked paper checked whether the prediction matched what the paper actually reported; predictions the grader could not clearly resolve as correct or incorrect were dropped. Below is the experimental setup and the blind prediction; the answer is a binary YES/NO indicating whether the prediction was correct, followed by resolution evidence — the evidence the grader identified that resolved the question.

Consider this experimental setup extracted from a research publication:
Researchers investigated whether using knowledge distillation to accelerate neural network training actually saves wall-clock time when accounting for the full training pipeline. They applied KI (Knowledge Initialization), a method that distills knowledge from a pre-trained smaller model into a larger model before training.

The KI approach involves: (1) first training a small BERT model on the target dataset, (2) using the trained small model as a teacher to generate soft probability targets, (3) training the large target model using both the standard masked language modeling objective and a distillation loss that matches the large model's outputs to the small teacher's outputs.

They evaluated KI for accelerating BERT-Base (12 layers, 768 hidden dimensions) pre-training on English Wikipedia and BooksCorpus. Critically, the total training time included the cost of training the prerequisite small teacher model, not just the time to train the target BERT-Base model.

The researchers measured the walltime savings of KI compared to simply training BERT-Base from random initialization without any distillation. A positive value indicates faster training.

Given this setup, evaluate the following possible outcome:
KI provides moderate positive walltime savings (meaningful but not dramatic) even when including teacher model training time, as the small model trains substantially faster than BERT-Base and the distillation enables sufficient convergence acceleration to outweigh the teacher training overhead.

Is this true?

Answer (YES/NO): NO